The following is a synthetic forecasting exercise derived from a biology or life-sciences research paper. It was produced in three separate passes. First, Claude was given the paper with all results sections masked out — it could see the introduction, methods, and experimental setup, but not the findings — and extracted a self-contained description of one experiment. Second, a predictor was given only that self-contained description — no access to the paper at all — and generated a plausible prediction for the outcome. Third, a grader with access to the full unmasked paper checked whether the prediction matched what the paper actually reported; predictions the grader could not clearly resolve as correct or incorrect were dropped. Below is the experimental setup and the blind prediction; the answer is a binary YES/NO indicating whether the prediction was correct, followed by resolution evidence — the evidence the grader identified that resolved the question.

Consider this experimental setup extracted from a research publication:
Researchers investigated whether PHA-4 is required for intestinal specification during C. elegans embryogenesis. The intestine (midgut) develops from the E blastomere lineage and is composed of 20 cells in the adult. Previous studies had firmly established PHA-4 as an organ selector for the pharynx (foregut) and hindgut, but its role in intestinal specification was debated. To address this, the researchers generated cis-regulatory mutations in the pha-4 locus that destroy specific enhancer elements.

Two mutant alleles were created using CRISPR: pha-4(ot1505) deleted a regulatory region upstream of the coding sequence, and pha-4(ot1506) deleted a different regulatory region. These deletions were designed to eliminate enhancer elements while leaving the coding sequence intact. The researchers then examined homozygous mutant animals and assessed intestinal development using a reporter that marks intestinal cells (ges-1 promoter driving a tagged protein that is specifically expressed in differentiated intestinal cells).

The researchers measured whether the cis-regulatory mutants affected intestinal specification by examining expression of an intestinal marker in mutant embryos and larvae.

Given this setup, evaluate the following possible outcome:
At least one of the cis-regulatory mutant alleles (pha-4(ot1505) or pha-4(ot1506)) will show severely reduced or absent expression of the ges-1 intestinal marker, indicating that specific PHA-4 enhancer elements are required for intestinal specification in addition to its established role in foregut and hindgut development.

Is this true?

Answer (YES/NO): NO